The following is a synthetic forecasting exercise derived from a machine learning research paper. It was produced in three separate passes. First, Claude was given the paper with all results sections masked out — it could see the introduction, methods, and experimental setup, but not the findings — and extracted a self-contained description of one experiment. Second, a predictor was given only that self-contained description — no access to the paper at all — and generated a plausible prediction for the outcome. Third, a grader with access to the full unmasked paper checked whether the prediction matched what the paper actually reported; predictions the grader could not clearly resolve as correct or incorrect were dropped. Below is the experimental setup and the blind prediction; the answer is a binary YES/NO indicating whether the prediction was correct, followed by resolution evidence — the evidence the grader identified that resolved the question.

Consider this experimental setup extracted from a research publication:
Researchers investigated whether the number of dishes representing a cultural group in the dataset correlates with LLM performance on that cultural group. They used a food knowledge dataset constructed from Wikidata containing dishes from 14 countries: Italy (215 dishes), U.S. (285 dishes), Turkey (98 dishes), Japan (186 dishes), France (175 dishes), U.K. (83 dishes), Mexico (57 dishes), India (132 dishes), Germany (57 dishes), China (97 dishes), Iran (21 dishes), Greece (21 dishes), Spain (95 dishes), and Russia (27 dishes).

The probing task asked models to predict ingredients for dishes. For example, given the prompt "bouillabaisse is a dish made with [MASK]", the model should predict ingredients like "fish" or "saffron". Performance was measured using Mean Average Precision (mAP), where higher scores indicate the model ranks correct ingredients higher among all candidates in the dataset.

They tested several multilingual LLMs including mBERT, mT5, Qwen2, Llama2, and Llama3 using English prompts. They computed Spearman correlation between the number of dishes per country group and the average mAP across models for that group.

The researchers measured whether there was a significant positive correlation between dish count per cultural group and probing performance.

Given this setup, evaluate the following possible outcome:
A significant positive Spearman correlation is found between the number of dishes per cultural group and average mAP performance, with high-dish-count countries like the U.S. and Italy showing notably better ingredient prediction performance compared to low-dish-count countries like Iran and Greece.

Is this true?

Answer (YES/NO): NO